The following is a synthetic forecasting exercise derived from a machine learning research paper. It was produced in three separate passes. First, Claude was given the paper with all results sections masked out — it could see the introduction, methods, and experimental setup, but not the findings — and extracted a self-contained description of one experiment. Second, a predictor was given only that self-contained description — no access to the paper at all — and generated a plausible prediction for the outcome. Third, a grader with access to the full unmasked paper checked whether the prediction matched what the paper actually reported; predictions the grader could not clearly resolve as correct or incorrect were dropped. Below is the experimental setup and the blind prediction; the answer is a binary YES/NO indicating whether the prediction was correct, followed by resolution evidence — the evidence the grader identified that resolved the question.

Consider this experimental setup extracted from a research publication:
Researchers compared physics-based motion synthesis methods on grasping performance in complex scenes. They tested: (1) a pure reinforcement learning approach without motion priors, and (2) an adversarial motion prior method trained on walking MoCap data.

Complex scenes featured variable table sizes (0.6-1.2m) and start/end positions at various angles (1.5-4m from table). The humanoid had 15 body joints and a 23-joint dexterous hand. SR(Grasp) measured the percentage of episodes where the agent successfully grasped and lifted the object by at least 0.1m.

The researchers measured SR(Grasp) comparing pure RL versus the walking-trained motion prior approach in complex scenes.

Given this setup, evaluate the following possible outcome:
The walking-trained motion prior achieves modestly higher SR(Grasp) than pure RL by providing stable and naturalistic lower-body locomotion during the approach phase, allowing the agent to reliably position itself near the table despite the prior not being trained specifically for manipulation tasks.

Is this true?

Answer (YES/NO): NO